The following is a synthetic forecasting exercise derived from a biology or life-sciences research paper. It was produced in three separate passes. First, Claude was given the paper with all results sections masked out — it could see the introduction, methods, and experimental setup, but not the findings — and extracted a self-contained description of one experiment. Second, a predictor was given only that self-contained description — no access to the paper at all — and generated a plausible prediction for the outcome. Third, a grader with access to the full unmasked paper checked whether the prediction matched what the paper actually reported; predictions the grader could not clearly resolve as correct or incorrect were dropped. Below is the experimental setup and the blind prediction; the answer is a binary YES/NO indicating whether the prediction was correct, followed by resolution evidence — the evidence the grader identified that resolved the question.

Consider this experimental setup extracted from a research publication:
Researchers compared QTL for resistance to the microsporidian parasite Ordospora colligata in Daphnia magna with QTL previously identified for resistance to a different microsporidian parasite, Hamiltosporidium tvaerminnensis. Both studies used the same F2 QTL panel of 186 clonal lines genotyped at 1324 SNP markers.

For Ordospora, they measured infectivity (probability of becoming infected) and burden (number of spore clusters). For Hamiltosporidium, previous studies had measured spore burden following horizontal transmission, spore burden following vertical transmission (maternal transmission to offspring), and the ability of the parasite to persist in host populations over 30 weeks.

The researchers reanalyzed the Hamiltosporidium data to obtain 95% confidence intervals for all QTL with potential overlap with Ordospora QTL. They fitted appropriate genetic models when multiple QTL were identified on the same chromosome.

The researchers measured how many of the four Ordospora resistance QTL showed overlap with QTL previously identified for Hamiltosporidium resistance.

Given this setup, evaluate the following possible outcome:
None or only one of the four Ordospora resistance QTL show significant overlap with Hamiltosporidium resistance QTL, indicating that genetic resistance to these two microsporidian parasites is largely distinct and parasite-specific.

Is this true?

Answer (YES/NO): NO